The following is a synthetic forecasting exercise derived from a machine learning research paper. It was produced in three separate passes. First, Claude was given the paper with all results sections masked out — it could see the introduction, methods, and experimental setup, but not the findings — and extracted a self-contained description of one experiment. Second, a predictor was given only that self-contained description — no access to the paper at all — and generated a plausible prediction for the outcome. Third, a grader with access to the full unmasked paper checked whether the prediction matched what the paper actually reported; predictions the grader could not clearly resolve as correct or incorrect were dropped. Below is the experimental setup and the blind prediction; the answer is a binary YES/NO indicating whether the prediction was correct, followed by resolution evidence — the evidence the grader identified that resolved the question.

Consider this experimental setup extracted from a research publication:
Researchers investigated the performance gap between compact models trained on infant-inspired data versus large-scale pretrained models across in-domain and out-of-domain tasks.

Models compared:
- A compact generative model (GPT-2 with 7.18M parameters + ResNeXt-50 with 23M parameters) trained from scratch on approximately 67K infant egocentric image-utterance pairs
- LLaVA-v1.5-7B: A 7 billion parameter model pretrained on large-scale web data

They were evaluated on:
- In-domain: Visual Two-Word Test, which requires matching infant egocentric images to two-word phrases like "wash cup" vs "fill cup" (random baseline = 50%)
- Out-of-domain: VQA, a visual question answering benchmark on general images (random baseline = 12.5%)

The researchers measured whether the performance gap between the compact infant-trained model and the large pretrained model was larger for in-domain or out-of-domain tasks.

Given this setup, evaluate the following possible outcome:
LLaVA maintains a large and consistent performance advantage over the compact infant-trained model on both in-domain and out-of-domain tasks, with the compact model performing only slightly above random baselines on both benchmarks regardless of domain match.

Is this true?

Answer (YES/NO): NO